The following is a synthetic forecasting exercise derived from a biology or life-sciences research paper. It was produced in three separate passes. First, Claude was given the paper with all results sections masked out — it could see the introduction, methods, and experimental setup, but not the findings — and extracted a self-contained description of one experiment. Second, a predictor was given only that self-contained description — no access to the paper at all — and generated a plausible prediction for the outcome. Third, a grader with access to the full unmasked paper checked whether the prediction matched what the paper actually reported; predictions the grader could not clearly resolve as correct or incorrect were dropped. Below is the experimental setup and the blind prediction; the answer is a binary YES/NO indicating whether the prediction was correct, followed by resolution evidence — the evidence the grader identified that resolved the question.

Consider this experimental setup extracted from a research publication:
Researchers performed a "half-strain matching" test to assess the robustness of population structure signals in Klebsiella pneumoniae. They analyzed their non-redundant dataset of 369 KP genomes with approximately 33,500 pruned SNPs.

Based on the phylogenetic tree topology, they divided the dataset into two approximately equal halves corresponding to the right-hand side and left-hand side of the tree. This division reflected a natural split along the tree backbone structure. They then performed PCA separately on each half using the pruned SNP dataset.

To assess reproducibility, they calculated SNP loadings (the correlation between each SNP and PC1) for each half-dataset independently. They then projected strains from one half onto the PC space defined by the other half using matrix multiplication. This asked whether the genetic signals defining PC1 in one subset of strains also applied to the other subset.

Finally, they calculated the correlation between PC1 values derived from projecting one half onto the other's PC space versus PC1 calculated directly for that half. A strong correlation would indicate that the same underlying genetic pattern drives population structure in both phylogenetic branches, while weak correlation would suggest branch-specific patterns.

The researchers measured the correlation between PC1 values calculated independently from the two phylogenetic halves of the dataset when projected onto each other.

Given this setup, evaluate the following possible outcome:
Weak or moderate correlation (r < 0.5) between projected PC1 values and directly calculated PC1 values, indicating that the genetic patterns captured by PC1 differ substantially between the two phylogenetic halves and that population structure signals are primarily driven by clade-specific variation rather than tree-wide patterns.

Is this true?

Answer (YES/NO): NO